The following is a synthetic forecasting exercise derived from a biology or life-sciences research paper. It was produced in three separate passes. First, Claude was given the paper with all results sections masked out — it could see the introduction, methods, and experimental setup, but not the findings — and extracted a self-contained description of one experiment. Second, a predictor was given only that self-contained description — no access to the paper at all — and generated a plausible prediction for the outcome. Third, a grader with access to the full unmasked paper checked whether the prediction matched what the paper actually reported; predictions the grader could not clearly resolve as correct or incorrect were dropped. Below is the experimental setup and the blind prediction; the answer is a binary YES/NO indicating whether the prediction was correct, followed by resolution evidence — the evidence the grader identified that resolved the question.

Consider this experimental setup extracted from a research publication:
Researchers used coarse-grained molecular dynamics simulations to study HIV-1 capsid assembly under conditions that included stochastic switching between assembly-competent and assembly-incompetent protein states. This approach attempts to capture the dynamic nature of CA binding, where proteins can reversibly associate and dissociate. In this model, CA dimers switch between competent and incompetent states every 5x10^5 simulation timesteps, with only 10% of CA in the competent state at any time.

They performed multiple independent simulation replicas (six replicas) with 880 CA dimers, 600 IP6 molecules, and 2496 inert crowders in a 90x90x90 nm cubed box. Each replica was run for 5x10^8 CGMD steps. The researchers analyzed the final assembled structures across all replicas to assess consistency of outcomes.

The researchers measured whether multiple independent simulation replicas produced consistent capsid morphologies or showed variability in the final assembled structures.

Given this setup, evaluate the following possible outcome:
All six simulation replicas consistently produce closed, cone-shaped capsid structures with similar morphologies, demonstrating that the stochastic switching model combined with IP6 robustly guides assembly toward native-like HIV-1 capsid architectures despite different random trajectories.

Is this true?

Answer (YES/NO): NO